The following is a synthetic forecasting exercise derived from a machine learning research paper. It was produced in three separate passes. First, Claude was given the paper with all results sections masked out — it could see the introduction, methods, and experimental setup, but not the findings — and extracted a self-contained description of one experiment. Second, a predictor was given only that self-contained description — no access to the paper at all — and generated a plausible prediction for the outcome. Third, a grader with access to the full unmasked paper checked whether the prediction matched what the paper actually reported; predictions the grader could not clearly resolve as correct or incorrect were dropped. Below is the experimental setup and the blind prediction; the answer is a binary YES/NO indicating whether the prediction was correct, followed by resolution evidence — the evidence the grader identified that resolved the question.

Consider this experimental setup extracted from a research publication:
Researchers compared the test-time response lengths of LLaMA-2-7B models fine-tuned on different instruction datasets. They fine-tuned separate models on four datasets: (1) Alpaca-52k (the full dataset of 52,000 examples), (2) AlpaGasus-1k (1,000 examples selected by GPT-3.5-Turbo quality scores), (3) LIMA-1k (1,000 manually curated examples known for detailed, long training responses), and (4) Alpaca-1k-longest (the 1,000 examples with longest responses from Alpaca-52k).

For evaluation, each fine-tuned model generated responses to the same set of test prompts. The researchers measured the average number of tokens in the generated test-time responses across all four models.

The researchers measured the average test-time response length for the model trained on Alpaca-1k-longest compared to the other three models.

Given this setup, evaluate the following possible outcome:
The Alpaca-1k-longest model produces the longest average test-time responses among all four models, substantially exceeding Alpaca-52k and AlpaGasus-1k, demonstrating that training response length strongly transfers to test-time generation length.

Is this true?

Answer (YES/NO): NO